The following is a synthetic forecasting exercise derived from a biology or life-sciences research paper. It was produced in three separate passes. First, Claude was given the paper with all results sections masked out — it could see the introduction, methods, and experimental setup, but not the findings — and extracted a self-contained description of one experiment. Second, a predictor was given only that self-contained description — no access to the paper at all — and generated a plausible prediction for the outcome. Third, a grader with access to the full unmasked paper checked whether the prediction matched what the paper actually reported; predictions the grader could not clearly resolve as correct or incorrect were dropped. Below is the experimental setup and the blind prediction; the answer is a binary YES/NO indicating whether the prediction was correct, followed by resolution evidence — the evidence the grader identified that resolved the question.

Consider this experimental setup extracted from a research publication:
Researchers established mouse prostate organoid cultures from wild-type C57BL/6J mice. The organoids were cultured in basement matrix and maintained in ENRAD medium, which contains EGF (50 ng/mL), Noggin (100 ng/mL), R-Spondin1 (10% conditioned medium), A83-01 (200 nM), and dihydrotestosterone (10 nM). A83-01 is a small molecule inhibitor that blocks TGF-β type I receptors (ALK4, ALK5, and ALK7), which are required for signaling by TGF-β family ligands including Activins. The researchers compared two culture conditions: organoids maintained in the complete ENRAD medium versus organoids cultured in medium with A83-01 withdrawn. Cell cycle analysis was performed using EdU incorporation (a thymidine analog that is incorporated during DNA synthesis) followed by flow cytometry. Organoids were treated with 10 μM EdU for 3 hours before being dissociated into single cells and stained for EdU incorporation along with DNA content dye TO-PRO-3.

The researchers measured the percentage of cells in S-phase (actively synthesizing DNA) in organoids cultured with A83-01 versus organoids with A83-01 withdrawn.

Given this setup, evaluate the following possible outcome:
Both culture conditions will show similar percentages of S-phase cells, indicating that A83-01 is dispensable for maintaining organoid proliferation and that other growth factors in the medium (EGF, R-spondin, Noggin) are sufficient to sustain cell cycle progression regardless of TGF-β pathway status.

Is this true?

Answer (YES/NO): NO